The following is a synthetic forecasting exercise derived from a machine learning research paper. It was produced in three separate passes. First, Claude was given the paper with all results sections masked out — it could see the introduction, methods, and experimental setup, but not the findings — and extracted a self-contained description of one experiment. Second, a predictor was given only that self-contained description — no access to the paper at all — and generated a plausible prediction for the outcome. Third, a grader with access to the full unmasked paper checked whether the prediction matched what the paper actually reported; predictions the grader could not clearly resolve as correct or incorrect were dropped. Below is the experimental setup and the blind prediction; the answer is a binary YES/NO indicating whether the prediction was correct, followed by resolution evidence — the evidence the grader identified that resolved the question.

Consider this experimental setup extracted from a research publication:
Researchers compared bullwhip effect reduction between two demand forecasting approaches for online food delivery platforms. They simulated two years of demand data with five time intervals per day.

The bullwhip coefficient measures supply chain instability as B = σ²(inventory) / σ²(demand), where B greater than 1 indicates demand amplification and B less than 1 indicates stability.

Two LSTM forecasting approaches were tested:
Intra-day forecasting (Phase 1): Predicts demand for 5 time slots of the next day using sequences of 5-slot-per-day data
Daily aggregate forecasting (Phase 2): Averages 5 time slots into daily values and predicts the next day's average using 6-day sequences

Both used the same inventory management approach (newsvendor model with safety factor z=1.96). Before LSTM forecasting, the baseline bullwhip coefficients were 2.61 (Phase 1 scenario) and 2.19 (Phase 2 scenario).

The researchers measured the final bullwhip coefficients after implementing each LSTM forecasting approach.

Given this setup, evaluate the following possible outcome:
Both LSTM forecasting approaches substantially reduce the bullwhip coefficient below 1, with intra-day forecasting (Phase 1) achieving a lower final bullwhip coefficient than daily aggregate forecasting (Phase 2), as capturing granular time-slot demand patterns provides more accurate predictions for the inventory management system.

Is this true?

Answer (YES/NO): NO